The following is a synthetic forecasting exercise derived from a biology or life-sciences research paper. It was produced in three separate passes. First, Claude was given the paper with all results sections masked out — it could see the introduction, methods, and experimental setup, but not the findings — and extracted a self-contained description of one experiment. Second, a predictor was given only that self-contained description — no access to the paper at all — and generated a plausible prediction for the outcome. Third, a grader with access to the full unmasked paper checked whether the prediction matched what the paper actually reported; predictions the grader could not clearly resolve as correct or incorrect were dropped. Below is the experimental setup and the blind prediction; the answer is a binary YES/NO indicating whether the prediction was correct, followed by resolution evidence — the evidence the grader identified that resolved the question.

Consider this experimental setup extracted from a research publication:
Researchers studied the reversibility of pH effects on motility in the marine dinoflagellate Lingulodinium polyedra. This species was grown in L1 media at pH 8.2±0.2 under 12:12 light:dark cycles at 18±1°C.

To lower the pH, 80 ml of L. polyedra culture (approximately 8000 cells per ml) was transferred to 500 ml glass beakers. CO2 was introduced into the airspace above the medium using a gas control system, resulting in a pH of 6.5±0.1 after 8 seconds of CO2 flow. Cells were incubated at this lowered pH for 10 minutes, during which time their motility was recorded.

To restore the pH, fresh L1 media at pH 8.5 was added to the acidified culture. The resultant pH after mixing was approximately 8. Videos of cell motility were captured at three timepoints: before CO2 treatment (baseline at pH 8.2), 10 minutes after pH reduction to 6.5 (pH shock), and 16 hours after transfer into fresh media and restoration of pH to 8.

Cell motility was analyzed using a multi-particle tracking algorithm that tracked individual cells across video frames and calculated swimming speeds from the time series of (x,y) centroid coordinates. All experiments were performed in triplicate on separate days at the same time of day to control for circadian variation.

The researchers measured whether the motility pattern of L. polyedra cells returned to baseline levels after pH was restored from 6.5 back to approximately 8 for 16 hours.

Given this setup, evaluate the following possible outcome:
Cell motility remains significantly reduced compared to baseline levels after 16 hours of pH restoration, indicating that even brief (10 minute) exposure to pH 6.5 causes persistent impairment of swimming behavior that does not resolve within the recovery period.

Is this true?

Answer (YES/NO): NO